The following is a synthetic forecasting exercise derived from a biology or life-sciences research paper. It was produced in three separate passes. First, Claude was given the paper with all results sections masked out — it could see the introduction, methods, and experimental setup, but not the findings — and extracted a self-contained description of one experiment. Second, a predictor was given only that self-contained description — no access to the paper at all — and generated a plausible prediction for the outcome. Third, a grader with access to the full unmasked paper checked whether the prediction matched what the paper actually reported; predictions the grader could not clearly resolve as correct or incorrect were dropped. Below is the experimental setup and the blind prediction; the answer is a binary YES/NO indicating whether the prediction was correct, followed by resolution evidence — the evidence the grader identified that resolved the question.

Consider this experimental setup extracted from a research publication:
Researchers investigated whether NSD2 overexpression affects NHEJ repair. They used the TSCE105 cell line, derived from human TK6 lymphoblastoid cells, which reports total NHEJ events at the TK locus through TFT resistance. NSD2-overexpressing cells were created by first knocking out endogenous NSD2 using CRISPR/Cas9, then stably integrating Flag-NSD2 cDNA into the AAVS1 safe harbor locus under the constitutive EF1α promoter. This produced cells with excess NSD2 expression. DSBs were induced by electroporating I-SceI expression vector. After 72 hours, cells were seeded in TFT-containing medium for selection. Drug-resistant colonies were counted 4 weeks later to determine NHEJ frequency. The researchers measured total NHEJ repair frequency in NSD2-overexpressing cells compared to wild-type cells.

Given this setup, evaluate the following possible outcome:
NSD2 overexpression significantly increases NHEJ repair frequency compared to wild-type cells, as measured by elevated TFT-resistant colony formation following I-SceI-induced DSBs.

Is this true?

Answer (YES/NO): YES